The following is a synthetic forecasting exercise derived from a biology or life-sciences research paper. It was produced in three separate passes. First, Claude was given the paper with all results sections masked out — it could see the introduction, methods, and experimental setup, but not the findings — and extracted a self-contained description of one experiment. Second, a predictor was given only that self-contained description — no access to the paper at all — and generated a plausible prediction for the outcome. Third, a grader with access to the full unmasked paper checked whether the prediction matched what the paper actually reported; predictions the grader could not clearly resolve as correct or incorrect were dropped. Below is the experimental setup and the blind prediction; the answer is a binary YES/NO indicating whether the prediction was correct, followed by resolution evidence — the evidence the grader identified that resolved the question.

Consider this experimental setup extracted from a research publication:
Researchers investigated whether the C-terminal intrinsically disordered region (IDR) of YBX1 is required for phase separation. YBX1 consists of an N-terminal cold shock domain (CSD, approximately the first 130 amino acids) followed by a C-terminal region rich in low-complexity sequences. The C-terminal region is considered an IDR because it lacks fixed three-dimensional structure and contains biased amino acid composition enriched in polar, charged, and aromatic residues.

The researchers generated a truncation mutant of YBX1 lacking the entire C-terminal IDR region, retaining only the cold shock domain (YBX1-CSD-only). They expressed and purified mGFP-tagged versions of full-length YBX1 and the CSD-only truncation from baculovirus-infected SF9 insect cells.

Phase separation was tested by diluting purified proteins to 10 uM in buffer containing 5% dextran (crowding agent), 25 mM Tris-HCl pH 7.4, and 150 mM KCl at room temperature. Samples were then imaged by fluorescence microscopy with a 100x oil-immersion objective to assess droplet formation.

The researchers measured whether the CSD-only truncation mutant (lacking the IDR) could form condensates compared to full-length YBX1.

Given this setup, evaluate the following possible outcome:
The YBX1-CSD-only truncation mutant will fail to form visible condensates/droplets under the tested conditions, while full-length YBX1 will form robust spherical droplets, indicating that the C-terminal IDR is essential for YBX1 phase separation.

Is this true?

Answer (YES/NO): YES